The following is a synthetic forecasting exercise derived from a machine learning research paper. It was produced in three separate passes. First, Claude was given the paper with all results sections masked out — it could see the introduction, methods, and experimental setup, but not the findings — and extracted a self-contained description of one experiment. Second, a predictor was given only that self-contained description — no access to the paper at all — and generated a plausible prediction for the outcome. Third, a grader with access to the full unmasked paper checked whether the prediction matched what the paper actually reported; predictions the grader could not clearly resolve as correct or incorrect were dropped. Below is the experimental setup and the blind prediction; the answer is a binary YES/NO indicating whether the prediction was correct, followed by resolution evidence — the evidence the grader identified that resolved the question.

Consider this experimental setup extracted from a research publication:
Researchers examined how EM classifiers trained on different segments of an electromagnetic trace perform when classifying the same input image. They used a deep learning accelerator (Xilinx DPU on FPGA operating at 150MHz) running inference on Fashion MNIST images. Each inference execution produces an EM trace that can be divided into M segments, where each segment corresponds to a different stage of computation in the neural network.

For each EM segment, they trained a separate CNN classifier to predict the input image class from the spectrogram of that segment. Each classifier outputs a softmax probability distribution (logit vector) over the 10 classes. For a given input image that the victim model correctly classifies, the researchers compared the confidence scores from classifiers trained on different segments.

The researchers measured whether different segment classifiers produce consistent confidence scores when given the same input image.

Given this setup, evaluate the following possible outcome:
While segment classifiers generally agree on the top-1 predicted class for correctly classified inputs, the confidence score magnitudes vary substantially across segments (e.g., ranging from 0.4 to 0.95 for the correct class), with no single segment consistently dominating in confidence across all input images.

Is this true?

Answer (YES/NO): YES